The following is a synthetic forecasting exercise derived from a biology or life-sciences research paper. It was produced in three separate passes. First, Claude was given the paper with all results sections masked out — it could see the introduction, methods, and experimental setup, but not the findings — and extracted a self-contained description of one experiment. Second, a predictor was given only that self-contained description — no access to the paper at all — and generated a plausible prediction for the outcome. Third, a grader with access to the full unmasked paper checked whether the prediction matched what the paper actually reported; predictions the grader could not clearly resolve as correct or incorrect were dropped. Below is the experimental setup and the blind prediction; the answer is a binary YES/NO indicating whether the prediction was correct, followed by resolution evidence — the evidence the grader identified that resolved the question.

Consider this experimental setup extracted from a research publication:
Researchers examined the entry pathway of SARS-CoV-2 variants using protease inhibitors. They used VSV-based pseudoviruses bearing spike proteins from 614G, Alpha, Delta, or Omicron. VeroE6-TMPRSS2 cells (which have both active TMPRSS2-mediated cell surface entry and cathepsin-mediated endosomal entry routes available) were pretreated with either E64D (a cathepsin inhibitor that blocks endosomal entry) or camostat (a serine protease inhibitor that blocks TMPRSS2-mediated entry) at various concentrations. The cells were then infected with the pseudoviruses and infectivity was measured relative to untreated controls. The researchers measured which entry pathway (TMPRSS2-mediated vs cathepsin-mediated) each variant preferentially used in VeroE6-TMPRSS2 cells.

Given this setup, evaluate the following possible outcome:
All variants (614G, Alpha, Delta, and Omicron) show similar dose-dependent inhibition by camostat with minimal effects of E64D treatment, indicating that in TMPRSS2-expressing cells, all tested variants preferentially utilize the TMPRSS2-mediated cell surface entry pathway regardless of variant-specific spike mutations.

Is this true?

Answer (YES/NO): NO